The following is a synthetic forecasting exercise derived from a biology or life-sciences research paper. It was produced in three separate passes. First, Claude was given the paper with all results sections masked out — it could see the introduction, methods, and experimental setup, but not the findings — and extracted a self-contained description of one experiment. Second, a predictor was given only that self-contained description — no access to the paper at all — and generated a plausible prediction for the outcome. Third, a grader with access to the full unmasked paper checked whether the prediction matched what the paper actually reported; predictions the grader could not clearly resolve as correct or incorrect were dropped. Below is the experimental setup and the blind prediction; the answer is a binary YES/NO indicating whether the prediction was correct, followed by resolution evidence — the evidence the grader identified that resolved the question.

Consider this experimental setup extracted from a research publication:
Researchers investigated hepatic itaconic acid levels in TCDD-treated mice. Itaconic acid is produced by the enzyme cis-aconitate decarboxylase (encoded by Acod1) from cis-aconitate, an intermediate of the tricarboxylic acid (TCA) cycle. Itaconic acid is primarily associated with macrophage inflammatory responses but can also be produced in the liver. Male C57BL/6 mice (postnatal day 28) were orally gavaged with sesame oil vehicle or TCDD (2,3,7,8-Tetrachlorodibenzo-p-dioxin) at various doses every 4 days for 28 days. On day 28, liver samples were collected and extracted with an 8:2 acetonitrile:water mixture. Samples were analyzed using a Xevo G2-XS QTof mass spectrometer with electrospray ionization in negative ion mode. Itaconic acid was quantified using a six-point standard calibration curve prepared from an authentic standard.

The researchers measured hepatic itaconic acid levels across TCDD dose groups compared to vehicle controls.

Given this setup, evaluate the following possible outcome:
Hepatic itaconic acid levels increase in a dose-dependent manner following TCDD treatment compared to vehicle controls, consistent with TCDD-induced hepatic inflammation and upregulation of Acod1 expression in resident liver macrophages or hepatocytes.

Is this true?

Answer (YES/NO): YES